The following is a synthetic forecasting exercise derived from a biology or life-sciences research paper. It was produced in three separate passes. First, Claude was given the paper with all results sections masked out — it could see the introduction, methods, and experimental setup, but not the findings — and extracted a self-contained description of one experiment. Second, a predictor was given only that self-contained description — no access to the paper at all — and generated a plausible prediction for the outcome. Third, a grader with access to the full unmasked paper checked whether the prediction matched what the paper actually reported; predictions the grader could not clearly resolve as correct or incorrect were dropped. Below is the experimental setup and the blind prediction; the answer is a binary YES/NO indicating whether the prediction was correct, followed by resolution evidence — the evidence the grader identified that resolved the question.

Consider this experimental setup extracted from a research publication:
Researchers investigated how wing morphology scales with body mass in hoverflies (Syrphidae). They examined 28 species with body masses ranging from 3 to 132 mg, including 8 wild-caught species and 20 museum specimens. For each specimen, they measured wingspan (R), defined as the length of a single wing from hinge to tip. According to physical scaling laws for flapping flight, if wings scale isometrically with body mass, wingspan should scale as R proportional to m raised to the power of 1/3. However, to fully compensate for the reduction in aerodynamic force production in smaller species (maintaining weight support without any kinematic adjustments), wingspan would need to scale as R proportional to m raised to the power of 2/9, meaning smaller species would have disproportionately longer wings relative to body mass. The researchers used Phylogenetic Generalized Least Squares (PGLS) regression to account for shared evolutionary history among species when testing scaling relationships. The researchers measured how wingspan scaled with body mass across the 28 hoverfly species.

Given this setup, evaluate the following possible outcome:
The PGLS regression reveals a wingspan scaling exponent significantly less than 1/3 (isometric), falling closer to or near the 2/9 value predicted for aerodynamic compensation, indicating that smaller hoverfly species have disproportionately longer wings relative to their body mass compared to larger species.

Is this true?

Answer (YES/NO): YES